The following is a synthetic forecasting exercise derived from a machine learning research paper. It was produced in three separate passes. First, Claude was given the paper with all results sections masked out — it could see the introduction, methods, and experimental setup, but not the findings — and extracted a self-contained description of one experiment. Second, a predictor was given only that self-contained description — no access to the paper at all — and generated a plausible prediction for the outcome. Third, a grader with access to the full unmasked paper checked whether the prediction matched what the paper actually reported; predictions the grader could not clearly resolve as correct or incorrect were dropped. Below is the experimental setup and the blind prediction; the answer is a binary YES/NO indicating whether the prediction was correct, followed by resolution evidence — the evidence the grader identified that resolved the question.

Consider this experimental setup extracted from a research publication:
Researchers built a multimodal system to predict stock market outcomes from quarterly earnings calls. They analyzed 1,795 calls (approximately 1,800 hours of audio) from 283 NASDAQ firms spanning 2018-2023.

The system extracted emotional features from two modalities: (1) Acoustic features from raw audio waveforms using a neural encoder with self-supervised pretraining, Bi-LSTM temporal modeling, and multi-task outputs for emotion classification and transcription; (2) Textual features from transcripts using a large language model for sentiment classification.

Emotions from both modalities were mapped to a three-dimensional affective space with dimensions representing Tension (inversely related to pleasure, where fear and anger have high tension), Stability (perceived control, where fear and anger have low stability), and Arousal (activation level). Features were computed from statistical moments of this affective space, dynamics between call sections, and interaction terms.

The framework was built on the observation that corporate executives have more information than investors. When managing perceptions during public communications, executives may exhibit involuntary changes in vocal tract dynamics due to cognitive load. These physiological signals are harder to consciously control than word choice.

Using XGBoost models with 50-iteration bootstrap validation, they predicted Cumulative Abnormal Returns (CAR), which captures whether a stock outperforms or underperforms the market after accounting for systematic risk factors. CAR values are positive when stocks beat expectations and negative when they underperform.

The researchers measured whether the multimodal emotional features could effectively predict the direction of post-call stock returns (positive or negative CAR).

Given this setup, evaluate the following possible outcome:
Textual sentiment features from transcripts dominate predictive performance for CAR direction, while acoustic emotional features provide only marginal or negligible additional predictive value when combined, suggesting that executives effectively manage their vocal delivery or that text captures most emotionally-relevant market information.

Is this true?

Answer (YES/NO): NO